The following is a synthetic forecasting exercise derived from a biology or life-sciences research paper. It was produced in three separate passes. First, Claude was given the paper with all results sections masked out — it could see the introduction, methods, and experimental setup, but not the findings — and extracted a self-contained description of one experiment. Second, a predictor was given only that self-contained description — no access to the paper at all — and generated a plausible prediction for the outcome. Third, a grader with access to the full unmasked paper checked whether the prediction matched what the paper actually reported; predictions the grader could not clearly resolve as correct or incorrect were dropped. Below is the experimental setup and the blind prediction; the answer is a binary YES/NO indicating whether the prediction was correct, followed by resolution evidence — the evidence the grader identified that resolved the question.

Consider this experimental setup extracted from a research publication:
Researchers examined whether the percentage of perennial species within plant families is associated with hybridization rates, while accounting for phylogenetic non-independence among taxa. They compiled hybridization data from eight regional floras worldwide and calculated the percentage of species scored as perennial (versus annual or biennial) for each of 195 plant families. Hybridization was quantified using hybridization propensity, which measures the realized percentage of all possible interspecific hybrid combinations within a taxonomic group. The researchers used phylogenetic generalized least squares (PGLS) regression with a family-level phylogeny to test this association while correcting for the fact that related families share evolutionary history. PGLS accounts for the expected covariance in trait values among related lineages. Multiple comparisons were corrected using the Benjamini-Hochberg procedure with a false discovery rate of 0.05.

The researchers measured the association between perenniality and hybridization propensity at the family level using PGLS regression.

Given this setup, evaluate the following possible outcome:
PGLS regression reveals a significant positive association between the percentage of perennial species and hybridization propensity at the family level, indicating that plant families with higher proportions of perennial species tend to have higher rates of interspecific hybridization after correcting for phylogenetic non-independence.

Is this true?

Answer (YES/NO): NO